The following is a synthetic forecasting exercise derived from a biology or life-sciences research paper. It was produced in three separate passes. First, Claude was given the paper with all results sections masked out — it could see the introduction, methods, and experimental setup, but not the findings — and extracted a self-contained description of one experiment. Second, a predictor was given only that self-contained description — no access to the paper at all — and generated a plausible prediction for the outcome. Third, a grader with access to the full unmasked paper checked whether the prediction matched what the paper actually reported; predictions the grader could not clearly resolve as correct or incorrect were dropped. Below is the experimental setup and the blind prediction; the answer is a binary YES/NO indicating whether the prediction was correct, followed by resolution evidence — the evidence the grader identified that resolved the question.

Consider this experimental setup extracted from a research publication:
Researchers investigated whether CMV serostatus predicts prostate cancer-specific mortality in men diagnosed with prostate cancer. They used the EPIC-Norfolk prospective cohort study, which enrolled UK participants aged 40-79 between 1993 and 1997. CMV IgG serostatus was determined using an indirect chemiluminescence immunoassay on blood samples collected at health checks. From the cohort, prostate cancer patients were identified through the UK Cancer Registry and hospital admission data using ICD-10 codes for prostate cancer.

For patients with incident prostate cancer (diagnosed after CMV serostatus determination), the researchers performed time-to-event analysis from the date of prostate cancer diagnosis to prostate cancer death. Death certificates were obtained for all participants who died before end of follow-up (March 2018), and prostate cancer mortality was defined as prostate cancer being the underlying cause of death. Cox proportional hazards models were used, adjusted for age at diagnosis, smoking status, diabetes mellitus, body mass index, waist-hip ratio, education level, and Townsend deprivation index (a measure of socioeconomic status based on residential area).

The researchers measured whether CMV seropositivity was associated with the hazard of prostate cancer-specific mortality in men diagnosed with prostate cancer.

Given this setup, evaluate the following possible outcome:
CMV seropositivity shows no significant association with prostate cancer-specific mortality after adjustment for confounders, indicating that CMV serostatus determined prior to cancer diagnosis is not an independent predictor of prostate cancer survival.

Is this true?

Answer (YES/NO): NO